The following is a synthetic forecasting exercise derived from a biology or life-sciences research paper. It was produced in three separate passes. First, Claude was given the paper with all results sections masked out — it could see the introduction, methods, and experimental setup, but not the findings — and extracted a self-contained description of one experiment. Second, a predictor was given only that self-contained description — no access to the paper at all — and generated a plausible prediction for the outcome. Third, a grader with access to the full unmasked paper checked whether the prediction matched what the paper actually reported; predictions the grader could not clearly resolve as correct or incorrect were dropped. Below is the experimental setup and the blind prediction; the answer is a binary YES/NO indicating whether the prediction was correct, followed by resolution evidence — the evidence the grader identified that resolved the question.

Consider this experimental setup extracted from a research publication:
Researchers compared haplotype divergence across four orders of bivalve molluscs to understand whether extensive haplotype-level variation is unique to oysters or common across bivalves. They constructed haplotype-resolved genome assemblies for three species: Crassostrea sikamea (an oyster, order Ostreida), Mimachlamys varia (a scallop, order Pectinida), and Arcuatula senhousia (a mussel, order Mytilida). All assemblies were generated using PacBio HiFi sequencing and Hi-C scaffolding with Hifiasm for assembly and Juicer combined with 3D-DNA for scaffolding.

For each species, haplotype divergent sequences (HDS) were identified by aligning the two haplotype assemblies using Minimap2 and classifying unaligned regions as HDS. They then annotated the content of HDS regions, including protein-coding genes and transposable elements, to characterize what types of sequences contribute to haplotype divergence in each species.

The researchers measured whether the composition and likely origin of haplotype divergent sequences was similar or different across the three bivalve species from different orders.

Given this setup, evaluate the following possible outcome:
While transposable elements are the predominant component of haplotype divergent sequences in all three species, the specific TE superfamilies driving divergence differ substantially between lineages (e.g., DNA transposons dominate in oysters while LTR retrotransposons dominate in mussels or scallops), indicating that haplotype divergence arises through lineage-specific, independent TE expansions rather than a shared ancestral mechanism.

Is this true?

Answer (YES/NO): NO